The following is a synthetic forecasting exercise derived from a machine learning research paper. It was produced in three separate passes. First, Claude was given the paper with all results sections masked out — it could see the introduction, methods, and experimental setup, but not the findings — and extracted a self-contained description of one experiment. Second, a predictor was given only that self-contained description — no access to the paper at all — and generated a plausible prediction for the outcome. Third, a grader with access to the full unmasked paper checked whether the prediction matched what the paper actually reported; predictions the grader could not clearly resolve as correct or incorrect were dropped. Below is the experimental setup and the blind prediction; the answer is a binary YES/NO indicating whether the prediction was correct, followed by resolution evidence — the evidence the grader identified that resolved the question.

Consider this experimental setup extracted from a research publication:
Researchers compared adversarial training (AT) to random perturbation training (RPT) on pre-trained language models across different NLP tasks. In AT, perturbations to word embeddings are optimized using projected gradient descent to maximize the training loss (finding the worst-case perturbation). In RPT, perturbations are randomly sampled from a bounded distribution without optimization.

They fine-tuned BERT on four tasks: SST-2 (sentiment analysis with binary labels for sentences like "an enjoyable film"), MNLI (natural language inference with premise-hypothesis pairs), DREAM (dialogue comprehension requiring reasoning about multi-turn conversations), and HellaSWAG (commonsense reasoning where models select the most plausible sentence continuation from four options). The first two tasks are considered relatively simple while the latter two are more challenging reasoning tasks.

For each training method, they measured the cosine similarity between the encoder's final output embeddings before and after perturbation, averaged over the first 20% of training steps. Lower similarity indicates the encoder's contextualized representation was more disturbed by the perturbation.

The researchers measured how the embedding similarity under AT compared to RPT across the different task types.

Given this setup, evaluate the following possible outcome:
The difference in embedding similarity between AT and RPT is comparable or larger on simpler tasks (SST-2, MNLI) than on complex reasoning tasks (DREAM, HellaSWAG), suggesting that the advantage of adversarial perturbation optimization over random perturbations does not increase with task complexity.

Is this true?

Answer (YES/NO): YES